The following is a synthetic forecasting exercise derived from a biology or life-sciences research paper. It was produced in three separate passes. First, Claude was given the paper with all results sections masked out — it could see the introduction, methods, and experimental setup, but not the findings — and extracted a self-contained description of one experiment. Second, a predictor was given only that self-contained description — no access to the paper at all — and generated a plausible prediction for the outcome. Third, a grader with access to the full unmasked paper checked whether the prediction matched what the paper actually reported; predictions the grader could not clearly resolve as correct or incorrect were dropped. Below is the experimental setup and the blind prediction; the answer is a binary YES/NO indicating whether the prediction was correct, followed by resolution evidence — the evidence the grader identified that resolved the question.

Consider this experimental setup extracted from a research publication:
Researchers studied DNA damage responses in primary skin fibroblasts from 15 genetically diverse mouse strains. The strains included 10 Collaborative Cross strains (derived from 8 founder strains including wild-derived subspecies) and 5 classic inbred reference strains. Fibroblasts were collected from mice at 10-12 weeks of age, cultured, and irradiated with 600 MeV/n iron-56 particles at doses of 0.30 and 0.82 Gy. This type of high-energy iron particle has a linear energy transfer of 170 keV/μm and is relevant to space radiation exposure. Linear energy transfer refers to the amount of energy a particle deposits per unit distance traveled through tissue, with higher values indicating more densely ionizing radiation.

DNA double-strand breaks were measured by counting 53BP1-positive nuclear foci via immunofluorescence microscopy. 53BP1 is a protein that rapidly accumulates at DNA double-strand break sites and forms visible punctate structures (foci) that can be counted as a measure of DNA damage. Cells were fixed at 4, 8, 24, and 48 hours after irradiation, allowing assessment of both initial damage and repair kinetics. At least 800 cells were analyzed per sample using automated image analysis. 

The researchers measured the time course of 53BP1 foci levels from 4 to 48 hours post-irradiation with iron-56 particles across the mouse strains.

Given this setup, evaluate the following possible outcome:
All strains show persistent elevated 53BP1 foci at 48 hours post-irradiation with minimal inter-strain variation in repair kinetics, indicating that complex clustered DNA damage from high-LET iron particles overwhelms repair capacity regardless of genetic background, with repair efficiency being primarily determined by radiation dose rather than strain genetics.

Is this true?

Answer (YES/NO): NO